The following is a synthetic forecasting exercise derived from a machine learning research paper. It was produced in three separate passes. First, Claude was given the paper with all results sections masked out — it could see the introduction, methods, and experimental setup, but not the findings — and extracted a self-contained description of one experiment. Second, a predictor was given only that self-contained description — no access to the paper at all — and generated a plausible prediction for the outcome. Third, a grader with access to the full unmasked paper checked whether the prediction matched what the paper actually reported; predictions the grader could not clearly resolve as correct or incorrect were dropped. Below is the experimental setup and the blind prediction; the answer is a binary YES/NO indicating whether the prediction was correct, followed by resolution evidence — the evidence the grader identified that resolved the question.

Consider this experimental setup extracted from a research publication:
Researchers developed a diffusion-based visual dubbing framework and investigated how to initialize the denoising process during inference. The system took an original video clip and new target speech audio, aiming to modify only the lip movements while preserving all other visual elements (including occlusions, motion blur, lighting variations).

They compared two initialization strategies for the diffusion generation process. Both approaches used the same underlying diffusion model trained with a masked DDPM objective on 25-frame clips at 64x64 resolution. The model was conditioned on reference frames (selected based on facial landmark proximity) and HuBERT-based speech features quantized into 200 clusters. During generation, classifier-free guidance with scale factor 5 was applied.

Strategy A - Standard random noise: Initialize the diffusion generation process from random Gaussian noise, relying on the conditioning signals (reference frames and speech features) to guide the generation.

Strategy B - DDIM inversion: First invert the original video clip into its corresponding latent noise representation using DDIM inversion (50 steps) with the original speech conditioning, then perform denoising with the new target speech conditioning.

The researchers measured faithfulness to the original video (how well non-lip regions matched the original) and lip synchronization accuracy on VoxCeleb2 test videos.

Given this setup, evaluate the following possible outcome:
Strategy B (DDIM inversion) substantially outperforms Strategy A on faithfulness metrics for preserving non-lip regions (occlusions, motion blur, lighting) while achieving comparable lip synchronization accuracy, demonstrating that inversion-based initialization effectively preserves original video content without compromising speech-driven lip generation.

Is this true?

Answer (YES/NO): NO